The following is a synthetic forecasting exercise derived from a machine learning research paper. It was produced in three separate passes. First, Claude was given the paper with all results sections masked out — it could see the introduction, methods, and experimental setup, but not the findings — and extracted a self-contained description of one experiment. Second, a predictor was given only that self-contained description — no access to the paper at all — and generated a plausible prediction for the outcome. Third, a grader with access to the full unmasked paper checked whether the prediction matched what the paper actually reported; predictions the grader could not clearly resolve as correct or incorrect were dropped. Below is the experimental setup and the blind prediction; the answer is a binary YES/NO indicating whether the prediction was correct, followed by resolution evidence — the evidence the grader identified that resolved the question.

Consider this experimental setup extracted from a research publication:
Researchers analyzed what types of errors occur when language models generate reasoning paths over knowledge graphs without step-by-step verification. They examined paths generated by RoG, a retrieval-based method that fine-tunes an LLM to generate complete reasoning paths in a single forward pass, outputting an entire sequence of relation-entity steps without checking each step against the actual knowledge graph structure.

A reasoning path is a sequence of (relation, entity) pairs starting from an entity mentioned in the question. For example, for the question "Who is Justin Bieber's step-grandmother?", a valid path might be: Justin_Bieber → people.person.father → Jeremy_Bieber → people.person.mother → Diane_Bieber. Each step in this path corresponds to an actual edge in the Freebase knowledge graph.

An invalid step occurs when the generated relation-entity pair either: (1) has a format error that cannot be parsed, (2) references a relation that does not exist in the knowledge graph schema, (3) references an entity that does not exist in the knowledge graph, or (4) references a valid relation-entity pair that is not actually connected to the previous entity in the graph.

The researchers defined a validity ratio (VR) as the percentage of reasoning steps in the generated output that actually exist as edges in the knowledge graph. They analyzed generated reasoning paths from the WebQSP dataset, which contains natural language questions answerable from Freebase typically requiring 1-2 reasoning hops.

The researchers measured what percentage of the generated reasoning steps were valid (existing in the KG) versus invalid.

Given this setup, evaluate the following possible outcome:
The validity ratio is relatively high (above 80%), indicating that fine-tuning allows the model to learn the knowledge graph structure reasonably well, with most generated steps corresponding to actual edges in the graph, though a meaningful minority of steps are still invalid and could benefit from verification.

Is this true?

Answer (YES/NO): NO